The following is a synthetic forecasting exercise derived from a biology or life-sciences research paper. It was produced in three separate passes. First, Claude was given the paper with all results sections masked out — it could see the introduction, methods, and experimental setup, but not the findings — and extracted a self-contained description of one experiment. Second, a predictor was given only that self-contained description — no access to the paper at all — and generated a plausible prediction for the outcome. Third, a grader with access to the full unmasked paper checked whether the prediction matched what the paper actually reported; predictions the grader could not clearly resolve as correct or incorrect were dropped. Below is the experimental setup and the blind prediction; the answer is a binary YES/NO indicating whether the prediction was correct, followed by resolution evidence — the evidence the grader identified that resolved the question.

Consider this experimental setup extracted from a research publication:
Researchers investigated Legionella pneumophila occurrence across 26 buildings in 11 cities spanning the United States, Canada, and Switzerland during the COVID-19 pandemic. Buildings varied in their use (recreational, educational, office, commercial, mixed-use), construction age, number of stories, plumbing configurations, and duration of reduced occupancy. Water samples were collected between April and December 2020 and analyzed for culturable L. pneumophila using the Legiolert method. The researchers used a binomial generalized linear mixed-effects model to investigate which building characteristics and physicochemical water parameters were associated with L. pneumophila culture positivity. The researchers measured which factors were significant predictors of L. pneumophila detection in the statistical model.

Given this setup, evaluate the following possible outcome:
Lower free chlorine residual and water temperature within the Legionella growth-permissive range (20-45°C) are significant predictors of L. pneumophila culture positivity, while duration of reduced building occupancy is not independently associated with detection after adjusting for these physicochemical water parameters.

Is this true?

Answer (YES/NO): NO